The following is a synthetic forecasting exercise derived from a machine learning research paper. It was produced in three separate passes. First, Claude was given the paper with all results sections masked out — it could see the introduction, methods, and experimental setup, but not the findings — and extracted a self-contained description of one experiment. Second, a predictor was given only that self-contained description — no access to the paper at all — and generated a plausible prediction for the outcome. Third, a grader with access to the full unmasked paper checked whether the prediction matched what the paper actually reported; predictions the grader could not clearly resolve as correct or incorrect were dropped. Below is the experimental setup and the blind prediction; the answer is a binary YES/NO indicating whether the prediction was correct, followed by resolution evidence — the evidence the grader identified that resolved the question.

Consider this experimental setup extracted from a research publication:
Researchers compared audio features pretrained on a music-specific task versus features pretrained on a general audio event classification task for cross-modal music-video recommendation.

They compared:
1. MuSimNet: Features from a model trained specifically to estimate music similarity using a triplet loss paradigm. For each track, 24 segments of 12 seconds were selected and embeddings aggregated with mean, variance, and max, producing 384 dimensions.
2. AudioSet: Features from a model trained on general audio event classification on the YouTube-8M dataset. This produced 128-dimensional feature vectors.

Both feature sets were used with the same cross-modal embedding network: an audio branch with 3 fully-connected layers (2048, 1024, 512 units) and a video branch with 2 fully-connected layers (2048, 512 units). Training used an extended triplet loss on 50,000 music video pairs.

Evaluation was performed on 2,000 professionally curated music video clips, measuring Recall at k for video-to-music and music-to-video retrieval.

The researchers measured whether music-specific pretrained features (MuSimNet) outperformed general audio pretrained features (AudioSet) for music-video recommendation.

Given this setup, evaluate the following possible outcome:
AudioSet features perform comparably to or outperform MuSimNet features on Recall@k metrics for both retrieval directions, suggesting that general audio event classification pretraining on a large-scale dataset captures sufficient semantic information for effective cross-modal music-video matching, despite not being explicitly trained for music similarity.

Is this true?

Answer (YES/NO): YES